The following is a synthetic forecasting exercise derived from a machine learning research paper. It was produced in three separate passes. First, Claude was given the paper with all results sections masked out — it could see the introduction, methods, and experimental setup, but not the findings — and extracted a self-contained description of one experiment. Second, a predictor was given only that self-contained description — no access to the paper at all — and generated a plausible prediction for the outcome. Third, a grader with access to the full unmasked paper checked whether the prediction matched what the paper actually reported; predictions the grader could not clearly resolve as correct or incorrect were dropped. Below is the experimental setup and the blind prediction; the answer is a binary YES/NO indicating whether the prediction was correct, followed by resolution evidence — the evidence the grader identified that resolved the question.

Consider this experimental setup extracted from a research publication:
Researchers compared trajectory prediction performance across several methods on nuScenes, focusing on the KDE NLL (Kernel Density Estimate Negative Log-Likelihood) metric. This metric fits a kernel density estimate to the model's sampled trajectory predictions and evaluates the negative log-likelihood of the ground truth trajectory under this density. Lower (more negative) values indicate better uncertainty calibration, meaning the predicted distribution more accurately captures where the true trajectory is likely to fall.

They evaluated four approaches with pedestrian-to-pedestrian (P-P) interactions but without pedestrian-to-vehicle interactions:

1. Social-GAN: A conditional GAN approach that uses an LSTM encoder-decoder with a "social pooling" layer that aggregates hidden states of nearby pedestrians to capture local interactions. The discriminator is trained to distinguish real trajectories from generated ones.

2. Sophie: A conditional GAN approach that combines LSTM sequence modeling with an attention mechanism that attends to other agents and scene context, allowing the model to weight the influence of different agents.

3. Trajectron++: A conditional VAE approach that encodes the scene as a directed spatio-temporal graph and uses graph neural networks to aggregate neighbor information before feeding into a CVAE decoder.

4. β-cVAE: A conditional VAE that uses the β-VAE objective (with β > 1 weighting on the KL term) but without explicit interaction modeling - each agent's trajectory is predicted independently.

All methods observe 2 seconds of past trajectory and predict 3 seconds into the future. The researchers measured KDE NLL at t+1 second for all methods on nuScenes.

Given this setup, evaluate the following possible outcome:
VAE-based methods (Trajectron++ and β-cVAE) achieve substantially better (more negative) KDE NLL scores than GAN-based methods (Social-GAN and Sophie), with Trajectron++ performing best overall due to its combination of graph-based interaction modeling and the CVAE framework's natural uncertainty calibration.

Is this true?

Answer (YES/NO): NO